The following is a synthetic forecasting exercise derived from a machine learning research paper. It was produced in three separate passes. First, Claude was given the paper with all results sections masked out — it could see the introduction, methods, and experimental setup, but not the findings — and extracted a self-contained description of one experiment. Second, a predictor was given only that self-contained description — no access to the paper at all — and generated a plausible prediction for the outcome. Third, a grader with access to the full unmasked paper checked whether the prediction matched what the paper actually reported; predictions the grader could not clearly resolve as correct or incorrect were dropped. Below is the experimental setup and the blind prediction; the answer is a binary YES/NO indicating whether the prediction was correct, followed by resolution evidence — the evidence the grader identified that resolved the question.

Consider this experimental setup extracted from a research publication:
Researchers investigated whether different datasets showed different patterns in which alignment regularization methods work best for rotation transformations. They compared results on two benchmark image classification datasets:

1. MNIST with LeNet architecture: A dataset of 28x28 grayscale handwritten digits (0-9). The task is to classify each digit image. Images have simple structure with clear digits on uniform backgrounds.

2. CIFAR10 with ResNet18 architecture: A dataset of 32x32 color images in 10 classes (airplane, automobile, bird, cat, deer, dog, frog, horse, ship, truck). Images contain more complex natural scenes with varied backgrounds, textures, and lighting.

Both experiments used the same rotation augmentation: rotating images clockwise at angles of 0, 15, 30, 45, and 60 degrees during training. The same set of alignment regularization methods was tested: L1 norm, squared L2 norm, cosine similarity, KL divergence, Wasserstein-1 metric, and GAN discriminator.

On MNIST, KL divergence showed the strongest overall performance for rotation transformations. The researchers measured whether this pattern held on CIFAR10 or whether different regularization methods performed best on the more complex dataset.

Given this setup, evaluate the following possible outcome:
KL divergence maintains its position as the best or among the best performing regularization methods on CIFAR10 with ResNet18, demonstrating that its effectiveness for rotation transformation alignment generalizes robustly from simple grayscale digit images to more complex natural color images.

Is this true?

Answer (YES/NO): NO